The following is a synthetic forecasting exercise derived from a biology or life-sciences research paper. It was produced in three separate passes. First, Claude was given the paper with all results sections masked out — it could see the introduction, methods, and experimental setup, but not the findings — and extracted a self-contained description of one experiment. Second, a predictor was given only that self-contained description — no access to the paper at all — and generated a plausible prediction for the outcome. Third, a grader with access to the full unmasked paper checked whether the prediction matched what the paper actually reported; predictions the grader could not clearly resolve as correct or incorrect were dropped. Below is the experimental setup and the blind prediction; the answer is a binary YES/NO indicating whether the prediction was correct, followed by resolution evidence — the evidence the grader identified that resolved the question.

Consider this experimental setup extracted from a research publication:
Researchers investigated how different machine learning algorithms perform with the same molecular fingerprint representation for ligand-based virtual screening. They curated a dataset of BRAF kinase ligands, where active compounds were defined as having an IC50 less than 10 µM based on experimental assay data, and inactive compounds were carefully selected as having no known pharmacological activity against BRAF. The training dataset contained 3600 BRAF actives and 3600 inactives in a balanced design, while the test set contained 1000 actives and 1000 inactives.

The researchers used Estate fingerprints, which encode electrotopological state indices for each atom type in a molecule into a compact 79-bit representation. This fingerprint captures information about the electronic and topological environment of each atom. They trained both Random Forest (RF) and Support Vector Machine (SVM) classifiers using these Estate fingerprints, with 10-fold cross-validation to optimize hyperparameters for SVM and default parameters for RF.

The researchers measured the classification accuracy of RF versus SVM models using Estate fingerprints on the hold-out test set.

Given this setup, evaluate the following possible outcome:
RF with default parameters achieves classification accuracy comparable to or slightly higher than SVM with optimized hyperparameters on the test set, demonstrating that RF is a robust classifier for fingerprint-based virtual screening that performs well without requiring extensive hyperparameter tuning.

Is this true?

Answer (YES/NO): NO